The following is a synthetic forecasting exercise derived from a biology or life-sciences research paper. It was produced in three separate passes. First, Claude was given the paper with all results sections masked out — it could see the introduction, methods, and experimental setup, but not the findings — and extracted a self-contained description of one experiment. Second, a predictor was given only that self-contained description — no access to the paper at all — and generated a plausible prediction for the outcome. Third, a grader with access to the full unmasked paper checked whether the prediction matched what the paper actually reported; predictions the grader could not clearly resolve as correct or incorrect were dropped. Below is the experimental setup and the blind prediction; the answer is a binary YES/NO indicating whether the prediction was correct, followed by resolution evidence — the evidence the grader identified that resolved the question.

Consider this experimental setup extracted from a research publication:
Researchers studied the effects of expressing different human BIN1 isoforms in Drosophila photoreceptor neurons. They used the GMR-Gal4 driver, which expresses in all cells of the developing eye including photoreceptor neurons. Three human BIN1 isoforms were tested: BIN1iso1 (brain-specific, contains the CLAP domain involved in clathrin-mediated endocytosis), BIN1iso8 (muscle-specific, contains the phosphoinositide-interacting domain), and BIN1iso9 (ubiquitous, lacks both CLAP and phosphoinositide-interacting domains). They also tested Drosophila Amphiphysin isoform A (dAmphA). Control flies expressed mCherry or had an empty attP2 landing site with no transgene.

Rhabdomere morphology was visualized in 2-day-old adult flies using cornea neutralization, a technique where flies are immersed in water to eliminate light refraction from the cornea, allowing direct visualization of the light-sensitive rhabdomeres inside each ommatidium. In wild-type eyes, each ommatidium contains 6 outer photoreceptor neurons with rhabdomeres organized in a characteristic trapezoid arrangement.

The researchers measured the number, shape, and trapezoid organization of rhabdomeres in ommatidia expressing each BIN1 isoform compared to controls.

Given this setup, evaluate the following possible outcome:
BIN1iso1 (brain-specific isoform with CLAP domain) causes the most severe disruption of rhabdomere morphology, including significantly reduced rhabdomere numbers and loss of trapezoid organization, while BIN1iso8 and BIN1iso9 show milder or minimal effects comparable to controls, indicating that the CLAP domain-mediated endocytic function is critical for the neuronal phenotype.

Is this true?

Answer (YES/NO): NO